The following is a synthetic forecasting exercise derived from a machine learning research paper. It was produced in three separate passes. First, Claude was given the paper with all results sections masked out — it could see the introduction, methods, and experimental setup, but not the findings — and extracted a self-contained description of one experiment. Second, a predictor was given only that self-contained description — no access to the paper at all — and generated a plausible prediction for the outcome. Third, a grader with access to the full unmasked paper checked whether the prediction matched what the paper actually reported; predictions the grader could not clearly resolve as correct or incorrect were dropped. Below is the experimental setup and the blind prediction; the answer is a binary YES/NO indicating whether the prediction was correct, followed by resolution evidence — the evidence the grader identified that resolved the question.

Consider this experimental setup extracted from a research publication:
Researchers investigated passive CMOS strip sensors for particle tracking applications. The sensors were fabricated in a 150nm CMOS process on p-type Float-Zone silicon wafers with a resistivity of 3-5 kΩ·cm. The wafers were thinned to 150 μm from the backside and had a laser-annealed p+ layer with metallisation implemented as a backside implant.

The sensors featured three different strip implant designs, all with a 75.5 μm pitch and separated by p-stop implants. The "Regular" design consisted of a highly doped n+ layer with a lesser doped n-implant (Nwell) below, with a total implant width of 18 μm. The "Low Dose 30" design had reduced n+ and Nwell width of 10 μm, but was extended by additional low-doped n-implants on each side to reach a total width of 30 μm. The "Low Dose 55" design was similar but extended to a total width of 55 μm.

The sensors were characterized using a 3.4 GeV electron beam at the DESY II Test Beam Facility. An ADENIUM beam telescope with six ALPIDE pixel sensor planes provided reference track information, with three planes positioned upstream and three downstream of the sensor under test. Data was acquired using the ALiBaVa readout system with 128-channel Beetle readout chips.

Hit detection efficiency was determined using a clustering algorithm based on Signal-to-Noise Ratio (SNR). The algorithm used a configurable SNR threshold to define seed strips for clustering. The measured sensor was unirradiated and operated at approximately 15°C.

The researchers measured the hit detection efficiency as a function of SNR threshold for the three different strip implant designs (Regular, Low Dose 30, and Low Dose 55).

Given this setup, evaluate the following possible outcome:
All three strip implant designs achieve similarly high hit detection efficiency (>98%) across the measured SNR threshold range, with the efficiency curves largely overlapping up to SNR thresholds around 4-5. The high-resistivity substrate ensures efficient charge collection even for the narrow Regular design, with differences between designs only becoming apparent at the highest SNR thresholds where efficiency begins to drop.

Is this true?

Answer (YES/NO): NO